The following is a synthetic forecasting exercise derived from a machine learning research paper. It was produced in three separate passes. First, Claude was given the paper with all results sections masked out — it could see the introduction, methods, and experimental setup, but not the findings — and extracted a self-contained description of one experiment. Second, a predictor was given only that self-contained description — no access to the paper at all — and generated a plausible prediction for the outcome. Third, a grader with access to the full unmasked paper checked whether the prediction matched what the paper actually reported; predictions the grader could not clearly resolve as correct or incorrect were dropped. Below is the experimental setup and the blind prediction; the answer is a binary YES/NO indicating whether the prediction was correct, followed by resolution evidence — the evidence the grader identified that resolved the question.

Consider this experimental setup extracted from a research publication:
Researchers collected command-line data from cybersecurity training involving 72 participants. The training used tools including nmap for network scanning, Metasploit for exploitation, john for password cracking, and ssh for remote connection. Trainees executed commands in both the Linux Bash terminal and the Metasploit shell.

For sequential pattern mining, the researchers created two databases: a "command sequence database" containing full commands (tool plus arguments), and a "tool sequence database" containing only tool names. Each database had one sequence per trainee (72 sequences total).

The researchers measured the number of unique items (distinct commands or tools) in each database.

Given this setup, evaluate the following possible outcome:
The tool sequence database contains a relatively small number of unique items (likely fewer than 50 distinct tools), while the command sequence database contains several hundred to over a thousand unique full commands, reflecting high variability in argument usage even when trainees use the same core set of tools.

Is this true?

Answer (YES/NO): NO